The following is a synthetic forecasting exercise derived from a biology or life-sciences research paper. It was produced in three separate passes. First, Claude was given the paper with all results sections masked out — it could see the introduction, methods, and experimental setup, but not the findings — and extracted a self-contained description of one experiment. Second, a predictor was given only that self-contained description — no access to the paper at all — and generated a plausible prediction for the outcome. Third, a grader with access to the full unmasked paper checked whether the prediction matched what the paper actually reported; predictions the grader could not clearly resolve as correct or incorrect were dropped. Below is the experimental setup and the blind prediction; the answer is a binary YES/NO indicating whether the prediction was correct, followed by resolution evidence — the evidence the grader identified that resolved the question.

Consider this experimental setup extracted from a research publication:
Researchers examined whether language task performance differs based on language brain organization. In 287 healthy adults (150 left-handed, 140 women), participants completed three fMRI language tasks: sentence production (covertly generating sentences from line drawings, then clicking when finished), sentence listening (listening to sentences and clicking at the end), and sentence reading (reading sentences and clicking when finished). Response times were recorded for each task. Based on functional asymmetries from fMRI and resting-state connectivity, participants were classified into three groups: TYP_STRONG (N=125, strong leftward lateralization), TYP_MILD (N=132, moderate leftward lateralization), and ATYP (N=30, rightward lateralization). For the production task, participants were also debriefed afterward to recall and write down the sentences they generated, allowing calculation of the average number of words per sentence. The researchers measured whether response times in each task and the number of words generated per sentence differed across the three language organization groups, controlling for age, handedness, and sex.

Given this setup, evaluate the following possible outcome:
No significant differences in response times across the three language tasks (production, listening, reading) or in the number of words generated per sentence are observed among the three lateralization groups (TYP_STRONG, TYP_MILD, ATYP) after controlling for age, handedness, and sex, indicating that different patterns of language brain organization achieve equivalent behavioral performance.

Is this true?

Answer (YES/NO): YES